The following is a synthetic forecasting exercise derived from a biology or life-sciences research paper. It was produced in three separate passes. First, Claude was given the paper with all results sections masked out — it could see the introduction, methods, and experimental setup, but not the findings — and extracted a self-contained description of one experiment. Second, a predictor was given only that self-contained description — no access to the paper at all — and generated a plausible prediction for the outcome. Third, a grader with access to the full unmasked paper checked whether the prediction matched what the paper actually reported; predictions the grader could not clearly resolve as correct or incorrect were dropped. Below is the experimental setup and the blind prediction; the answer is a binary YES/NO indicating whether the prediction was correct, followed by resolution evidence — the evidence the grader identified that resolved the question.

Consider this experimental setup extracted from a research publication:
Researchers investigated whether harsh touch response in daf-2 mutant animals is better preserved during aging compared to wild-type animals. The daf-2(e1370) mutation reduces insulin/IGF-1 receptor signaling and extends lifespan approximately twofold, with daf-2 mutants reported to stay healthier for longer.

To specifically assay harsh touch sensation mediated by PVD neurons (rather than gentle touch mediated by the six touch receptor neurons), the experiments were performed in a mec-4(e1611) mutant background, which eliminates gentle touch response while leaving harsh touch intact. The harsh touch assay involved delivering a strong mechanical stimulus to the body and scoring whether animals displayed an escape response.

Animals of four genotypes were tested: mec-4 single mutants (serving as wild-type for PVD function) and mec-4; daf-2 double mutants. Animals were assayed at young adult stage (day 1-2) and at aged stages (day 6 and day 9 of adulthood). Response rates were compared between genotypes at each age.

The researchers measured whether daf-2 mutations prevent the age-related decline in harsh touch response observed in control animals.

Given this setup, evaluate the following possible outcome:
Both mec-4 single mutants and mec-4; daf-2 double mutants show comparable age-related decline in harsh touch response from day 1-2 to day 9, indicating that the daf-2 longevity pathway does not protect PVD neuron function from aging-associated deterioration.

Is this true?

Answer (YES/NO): YES